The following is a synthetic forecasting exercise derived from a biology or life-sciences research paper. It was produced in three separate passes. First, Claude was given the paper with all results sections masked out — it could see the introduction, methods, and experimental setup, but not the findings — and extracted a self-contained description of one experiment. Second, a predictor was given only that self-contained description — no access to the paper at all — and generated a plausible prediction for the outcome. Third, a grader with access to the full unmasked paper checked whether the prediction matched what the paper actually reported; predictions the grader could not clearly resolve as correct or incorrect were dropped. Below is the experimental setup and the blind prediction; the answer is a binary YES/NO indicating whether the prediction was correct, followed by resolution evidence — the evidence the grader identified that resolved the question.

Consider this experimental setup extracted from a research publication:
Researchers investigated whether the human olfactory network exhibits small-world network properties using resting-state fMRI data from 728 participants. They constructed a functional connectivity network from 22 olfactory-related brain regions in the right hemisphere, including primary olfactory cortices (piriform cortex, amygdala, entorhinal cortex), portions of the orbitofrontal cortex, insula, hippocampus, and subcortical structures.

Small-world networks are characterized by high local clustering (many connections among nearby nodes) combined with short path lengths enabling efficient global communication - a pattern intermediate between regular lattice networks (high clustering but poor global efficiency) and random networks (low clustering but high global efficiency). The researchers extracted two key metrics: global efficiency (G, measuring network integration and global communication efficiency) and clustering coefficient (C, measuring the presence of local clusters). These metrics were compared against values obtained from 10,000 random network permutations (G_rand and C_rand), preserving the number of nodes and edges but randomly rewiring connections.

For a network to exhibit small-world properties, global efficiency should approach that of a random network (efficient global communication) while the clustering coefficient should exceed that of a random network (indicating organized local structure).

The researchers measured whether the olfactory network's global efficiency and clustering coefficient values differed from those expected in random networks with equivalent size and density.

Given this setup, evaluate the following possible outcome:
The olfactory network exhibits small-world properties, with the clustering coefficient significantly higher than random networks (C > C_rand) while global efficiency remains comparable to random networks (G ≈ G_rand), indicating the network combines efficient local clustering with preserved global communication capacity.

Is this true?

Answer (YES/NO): YES